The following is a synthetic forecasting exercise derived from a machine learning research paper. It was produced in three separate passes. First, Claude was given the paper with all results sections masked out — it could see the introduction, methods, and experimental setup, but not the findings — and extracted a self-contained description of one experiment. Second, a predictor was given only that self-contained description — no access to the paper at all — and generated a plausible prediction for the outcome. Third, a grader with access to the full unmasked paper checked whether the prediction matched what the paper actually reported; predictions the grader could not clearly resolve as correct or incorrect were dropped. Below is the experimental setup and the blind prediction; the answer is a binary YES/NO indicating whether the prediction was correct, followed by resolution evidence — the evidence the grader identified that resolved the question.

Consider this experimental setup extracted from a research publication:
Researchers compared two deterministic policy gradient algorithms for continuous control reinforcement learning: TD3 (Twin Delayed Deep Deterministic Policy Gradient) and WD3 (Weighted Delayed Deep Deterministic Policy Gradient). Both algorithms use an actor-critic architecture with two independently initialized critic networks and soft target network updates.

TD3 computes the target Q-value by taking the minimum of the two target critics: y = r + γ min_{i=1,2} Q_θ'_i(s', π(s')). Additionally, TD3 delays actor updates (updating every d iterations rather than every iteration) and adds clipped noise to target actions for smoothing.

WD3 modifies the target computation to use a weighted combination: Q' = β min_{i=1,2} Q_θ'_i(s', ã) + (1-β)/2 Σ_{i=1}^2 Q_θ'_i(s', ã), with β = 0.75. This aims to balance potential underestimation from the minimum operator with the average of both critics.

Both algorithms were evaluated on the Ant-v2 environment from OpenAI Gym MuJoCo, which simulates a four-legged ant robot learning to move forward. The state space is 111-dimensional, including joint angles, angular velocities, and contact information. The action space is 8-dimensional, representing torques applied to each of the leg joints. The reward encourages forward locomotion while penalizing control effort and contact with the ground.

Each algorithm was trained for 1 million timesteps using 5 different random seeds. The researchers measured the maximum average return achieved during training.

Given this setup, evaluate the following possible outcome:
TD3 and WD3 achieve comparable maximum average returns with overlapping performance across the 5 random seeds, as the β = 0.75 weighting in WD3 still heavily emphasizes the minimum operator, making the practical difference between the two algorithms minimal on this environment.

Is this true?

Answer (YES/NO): NO